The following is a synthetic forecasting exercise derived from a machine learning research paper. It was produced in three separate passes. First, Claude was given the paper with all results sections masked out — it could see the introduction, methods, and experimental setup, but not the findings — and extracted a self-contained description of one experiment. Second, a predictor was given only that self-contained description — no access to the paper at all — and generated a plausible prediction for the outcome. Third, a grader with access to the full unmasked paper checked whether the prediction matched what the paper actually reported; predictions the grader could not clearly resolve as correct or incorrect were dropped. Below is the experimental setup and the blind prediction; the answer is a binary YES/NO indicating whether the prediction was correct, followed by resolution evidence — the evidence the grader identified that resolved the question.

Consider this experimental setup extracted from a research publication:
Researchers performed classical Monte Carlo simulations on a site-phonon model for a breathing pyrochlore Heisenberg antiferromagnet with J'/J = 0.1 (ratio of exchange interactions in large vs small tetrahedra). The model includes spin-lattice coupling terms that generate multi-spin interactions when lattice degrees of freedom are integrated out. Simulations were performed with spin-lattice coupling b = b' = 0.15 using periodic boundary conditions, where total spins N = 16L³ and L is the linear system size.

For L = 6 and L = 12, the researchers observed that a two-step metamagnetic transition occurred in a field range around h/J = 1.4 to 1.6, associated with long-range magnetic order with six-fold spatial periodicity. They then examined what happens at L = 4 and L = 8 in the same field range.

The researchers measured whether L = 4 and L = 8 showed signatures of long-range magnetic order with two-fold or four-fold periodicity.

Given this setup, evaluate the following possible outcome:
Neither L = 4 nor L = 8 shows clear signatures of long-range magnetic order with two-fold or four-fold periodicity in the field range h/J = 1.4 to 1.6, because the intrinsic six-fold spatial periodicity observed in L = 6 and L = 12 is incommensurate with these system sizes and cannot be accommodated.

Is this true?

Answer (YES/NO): YES